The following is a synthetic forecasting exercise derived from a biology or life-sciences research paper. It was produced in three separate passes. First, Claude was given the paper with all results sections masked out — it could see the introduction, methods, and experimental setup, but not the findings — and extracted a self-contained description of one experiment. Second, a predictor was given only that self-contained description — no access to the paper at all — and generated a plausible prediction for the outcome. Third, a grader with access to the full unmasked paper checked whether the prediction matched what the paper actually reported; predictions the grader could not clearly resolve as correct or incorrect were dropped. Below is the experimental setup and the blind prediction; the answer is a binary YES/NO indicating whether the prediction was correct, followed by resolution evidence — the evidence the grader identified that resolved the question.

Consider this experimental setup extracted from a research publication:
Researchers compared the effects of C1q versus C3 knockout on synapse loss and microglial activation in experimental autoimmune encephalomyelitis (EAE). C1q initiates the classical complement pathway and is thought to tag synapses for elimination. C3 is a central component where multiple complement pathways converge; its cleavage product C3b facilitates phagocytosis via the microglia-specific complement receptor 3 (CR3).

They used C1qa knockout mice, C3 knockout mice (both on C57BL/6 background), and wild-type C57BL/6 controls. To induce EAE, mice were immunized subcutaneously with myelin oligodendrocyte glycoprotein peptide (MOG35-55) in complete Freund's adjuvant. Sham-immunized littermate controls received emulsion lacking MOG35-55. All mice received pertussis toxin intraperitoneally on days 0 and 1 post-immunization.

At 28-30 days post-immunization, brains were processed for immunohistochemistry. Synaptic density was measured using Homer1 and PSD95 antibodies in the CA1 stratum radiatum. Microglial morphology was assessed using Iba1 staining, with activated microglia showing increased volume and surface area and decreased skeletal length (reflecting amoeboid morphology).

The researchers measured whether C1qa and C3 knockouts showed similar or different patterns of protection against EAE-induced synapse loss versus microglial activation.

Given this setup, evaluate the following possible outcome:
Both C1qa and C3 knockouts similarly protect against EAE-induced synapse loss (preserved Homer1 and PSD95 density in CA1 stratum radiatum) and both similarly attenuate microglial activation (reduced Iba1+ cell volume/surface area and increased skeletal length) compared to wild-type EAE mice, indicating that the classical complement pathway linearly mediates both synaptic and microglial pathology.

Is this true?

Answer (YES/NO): NO